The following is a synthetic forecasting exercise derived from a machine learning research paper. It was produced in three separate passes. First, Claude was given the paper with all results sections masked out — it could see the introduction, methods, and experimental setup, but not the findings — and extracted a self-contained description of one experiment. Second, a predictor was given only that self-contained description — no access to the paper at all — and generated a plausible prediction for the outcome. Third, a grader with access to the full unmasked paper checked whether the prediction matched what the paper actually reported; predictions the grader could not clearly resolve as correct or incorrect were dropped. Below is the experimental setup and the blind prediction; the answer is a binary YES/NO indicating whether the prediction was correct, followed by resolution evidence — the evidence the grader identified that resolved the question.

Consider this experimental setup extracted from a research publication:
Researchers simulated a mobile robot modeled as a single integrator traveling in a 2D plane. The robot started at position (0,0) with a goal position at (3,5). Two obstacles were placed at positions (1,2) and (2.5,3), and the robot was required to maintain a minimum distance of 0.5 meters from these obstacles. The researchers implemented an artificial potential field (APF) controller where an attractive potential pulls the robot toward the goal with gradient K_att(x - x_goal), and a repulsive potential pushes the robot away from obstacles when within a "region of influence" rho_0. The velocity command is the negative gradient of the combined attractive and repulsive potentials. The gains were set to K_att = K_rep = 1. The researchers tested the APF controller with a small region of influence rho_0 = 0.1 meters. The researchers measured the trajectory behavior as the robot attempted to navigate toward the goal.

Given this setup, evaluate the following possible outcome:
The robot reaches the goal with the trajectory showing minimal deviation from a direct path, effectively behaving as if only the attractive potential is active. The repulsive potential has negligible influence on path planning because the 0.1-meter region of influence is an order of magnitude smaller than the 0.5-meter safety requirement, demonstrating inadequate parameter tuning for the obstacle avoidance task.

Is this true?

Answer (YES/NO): NO